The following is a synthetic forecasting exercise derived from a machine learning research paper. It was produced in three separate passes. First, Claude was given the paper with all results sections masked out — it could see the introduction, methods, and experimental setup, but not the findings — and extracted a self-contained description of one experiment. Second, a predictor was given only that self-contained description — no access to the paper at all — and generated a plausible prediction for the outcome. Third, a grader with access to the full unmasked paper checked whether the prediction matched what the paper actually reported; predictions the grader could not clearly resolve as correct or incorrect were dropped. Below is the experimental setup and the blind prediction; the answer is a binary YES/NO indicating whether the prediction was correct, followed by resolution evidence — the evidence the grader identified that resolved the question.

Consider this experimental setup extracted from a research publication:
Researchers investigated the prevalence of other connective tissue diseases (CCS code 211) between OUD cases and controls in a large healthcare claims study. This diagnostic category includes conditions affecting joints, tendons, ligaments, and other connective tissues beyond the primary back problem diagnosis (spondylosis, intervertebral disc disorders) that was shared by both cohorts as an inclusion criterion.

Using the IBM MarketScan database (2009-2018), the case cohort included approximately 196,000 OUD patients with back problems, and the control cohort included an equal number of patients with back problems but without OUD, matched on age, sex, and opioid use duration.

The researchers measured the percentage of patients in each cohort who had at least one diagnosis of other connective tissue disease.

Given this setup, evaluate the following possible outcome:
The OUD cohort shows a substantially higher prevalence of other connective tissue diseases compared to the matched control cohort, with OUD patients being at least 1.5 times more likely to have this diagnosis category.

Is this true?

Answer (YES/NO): NO